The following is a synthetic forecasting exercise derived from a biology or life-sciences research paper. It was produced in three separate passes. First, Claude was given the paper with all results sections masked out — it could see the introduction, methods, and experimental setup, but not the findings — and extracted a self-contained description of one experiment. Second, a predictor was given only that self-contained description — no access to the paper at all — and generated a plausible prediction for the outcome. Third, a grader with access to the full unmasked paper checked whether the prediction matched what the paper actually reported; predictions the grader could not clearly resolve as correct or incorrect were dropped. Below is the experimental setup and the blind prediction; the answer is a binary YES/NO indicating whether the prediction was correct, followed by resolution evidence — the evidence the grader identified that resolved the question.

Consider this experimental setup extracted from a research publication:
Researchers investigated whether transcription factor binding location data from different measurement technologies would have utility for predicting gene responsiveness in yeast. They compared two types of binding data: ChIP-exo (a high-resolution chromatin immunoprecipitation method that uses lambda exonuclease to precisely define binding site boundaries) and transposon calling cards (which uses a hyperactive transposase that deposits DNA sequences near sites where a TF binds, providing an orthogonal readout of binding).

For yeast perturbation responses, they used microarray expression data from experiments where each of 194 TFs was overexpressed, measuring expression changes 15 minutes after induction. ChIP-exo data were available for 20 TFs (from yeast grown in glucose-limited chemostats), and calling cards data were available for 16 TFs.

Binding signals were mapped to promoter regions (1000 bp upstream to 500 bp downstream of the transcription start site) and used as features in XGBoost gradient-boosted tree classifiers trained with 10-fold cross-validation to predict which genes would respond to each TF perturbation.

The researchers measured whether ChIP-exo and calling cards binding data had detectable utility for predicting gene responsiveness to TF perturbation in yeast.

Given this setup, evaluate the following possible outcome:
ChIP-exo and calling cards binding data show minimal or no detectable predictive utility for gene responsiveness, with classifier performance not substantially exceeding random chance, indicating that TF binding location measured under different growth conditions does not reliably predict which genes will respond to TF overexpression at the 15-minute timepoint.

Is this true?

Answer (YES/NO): NO